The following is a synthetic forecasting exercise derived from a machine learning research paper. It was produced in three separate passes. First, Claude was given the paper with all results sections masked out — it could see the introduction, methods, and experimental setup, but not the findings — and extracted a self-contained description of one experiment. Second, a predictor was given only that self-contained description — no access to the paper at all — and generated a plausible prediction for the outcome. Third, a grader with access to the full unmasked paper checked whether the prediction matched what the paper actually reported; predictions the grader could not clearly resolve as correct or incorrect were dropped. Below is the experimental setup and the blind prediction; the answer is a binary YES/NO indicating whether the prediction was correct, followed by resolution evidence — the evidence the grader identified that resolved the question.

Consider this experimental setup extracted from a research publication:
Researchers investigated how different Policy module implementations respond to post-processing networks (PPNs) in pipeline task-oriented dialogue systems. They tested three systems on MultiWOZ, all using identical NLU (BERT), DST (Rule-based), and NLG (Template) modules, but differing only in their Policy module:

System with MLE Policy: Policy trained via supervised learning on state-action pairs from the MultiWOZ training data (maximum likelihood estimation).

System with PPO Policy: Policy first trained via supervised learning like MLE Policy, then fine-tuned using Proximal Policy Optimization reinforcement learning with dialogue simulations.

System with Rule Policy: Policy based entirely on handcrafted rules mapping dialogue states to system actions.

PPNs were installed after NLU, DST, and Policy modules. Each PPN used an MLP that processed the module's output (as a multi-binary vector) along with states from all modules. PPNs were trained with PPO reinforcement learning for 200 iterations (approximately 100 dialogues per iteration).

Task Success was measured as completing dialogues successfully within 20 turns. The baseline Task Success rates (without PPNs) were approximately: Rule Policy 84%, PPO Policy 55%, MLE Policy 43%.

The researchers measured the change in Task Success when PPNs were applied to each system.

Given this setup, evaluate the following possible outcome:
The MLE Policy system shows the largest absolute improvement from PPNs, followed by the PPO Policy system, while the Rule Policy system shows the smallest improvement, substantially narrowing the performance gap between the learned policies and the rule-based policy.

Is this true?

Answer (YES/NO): YES